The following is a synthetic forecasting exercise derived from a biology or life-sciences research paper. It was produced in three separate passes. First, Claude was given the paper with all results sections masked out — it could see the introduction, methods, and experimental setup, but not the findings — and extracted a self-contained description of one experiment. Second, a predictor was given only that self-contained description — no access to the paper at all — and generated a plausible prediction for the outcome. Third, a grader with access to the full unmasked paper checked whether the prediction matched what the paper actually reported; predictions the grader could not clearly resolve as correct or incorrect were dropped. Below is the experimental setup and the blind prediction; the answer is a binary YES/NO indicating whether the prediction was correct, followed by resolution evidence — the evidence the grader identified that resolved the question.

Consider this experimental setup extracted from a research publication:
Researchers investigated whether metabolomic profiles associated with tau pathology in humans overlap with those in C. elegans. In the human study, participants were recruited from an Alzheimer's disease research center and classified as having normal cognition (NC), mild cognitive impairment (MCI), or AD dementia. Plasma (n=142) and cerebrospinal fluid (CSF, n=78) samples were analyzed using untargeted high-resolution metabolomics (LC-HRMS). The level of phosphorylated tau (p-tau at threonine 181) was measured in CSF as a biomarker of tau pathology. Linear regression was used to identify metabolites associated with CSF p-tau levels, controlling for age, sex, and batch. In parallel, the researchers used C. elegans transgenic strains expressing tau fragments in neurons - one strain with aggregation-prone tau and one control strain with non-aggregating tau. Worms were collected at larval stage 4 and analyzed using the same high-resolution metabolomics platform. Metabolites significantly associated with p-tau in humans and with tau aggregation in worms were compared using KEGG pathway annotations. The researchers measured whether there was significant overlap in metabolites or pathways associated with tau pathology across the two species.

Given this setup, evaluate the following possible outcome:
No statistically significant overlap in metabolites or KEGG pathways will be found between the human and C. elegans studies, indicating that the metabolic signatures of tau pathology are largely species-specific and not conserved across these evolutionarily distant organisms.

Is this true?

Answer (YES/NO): NO